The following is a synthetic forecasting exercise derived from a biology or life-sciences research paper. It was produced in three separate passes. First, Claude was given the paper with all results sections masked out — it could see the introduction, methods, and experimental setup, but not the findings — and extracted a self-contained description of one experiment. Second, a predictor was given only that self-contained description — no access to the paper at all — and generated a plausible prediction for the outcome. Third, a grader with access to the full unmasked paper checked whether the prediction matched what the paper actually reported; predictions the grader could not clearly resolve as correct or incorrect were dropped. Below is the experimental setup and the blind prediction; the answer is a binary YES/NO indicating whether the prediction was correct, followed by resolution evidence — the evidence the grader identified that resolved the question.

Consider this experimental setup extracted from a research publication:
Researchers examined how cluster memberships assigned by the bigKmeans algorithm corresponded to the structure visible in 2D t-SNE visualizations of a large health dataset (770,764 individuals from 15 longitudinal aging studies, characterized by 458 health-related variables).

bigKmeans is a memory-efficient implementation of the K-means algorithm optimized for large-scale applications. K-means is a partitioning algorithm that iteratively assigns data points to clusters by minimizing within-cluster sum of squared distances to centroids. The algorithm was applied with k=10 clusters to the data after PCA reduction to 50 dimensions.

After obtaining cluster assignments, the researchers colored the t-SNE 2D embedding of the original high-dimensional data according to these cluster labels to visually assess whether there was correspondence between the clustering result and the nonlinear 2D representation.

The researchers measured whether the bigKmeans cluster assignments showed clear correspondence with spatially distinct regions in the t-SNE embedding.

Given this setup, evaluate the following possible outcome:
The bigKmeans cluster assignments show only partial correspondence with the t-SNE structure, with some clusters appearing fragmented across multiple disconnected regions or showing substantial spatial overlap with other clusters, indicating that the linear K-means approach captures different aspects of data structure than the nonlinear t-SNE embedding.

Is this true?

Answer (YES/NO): NO